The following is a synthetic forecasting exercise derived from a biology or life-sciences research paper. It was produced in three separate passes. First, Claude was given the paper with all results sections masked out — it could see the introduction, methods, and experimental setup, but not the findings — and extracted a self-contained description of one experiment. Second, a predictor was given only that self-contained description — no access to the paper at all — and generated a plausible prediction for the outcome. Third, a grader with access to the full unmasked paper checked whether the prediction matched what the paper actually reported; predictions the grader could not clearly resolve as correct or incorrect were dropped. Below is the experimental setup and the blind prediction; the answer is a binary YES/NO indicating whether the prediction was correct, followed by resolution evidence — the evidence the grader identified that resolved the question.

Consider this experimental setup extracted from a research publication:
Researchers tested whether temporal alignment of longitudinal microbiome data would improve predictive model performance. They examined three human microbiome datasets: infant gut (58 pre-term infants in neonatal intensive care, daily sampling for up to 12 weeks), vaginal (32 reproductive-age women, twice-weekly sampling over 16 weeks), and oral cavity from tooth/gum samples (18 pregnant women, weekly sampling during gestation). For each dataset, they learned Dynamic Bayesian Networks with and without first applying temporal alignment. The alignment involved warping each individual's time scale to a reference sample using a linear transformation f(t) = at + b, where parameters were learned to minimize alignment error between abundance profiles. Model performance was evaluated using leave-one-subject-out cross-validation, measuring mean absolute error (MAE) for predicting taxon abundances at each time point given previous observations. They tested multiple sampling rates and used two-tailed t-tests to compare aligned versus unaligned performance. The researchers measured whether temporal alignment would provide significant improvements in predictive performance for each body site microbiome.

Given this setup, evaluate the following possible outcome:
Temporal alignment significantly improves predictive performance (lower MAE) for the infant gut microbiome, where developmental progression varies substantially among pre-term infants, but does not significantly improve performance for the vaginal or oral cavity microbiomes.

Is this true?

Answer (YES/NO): NO